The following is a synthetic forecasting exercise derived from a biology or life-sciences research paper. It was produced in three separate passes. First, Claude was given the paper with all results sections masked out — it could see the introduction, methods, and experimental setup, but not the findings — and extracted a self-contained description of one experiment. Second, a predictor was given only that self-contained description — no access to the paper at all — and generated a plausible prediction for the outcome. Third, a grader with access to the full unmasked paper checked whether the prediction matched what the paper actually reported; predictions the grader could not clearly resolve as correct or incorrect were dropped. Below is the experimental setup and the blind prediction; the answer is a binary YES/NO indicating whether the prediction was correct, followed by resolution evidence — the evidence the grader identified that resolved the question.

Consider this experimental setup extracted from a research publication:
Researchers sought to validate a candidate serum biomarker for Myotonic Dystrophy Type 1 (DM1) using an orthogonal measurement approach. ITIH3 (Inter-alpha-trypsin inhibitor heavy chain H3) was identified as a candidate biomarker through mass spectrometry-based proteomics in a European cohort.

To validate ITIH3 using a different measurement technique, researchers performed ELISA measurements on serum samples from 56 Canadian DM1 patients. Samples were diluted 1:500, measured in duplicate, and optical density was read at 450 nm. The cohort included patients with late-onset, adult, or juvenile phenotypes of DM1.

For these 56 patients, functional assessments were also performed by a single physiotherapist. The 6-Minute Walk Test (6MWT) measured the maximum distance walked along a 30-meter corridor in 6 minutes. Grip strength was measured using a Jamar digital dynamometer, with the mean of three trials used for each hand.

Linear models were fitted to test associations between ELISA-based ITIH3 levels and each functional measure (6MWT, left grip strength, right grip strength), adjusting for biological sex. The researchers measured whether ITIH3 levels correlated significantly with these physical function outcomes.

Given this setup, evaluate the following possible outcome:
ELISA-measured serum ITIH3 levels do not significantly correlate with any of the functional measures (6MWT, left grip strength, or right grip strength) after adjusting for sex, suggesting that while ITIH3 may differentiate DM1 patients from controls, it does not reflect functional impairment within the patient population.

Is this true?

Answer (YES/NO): NO